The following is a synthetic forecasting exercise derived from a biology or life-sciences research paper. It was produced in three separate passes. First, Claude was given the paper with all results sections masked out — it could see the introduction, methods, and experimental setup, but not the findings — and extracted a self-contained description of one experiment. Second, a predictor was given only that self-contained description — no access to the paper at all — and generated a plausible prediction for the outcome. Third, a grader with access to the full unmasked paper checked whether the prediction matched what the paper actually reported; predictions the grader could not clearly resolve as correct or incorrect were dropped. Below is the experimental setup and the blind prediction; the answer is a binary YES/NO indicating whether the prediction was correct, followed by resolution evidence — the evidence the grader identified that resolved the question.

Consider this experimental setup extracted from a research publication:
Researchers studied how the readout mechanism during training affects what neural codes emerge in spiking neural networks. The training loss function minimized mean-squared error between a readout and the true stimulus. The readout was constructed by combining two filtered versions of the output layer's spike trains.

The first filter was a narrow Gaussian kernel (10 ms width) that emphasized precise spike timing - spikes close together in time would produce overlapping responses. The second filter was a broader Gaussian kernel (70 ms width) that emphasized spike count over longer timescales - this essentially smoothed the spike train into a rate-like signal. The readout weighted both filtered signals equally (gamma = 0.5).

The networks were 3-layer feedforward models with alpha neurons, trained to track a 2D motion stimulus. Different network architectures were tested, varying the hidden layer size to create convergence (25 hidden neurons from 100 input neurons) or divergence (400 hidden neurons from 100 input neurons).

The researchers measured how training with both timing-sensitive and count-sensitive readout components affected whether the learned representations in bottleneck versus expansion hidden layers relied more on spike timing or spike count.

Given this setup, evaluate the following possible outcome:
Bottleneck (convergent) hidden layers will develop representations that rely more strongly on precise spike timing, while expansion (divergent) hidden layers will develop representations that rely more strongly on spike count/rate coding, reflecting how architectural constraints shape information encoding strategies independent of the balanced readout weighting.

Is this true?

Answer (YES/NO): YES